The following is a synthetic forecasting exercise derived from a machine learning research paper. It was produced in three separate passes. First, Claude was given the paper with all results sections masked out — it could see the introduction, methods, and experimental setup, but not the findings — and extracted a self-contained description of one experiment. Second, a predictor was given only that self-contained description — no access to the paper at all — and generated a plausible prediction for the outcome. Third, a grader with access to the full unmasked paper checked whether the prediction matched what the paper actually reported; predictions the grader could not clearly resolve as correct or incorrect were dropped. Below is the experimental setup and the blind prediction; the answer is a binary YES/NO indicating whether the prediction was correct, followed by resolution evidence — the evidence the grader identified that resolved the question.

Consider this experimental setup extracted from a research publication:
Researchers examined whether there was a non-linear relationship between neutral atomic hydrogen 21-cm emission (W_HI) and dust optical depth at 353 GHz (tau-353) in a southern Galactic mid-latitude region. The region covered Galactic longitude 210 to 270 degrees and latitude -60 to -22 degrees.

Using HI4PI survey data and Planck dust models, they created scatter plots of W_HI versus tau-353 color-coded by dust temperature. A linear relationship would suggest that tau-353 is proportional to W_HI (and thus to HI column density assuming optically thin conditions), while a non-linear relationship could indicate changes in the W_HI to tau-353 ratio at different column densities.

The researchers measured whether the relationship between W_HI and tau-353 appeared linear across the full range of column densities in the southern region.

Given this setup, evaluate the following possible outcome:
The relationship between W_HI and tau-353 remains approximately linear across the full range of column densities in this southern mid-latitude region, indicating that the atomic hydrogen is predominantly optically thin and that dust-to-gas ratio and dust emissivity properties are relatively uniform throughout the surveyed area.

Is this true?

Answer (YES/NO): NO